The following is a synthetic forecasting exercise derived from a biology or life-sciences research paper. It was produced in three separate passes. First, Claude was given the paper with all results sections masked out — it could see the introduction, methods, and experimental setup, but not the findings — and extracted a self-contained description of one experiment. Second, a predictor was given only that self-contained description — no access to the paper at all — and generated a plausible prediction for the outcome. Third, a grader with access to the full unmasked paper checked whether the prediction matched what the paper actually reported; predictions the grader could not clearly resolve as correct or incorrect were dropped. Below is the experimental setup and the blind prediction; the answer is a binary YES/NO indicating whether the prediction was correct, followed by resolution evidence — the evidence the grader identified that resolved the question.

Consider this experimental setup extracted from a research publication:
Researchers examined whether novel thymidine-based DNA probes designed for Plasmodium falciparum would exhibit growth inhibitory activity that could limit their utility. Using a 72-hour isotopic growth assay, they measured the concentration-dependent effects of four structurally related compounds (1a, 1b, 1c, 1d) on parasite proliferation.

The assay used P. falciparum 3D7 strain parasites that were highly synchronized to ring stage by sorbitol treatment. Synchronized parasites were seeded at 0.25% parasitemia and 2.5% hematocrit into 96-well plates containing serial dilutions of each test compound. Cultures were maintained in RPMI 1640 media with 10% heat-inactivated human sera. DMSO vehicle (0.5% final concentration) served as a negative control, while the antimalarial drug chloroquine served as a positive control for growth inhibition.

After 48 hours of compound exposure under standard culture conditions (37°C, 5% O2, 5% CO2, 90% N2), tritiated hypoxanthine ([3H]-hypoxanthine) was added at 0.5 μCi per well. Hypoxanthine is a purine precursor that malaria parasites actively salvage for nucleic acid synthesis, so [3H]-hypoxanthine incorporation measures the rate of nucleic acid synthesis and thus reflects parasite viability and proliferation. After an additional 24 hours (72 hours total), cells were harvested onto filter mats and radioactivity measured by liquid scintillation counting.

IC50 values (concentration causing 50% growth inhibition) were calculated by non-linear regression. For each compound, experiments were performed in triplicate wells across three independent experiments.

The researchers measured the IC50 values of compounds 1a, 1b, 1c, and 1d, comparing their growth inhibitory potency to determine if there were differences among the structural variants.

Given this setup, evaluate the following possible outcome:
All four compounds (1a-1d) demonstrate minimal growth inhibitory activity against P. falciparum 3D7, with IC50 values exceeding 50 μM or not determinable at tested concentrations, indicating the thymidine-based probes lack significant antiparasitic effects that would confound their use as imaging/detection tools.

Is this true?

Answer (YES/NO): NO